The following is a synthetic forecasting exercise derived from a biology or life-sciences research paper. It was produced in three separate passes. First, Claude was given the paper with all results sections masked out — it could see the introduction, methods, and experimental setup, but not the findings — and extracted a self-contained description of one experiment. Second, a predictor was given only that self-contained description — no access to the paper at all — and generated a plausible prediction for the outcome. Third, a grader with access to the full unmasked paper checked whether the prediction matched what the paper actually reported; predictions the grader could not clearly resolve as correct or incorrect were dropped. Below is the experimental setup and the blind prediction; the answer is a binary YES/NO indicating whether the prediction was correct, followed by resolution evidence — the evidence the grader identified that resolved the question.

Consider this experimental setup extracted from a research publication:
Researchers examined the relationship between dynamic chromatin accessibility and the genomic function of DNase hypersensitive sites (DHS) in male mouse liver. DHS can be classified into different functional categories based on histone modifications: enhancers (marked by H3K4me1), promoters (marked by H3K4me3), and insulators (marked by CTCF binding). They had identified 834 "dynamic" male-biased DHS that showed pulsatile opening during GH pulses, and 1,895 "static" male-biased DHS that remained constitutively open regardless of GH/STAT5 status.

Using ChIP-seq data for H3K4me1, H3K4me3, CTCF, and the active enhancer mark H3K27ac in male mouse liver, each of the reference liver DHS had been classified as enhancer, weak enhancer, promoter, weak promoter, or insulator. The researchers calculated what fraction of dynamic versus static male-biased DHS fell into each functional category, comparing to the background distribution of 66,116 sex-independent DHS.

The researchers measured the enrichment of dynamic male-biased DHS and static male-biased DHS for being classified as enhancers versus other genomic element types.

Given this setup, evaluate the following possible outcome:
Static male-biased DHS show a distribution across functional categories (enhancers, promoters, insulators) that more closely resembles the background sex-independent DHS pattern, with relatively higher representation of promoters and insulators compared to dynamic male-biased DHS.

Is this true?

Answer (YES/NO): NO